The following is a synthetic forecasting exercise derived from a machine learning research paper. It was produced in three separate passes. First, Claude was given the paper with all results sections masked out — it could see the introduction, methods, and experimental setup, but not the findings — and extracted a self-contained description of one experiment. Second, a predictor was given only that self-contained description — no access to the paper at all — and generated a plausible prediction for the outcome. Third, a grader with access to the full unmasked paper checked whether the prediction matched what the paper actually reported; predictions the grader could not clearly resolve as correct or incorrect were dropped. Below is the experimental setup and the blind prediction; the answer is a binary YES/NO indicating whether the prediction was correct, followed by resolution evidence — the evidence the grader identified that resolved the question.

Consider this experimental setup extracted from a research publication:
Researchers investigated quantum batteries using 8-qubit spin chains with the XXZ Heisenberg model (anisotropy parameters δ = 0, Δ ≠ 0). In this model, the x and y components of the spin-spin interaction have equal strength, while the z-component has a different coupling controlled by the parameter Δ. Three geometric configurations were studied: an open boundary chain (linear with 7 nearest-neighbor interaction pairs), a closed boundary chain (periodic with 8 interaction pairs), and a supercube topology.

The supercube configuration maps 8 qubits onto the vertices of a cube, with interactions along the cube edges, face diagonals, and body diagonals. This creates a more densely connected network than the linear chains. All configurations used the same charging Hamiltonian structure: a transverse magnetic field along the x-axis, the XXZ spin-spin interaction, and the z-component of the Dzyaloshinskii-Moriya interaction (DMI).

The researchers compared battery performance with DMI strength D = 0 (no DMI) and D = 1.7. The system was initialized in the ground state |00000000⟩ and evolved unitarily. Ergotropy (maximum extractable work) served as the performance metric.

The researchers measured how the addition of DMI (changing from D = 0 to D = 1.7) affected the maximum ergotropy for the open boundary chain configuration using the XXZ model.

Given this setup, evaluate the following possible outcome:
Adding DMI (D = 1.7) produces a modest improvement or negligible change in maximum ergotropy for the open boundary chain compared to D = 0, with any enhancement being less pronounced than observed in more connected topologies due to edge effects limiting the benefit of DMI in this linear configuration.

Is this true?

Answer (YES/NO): YES